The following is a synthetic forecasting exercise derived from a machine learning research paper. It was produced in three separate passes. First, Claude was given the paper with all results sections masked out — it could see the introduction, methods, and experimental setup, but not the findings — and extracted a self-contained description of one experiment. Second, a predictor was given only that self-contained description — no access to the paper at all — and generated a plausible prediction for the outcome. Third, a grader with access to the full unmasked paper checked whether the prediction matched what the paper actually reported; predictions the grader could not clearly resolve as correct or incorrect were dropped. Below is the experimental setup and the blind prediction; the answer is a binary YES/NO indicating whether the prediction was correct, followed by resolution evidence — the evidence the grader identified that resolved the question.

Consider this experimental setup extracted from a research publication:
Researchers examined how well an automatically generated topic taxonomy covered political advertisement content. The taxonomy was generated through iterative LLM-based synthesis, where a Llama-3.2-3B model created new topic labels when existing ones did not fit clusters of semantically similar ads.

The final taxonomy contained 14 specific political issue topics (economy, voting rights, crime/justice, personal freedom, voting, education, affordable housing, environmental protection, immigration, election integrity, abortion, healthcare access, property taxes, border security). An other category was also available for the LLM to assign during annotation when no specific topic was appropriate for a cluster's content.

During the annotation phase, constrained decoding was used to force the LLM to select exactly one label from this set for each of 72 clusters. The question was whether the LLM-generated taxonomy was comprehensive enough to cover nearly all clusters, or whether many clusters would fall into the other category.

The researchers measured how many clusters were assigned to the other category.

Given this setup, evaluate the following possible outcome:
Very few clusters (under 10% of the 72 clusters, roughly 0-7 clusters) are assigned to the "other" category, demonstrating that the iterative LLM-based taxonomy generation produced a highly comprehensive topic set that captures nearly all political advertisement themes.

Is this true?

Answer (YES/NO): YES